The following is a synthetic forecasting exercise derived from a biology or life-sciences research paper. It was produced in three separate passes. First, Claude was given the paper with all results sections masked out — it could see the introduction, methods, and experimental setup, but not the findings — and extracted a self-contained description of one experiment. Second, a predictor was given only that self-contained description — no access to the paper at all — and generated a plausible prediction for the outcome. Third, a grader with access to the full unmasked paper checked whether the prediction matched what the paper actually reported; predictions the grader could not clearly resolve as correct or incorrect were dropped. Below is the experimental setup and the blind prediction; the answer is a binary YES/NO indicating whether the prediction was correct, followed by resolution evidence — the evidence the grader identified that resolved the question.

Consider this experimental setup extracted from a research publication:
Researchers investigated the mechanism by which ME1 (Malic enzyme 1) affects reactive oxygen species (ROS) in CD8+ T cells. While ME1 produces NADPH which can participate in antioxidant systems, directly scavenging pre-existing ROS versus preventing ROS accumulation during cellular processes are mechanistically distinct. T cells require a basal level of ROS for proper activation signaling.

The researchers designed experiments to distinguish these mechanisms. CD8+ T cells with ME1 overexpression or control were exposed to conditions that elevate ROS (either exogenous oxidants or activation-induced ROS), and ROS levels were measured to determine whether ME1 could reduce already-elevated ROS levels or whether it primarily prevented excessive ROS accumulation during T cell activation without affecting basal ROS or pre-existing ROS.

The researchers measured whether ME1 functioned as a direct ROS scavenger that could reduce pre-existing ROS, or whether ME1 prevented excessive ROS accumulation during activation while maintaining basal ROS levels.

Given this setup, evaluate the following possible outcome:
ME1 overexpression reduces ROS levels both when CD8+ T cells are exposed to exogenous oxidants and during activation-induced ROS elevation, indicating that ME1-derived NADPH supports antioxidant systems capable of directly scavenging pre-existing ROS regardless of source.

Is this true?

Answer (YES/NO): NO